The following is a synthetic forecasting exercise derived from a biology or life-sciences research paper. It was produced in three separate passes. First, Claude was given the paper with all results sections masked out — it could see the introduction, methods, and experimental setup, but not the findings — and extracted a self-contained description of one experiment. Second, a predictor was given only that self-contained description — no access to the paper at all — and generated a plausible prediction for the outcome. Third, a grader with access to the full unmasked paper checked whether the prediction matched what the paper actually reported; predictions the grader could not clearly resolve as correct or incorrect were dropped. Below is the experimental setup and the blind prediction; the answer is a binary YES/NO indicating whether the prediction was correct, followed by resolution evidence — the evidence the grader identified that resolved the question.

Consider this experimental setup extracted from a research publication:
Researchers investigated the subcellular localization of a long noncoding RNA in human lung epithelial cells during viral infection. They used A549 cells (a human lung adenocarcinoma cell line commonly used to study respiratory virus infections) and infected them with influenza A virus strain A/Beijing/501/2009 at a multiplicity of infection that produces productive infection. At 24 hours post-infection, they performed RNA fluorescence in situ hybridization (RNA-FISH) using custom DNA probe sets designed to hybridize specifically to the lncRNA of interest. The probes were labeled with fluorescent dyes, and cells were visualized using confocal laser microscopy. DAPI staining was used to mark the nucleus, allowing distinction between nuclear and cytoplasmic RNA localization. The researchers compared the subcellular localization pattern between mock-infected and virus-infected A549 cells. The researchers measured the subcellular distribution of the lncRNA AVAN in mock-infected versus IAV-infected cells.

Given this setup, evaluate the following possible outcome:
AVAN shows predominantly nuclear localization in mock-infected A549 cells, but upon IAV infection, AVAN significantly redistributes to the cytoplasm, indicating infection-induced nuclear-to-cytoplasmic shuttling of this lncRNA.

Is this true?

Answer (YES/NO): NO